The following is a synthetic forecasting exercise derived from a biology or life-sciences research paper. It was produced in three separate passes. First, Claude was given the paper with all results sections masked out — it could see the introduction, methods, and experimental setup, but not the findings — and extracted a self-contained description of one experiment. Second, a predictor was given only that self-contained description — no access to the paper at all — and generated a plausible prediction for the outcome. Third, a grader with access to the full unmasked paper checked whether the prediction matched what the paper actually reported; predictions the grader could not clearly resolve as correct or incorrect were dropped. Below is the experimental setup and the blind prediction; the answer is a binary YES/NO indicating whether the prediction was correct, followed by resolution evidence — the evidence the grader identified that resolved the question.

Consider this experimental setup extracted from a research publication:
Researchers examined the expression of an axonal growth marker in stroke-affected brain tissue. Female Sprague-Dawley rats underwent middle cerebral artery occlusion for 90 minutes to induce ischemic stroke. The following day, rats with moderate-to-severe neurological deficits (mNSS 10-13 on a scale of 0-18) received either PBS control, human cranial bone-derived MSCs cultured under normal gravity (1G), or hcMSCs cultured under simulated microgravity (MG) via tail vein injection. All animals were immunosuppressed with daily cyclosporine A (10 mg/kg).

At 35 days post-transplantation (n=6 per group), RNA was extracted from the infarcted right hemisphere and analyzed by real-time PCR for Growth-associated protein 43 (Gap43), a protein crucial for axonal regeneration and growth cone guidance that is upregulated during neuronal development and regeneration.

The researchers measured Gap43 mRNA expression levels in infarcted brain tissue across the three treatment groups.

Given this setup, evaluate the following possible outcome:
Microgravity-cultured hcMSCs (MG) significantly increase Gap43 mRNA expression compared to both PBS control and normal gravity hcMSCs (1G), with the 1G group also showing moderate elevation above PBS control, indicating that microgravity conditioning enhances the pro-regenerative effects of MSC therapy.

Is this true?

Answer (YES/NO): NO